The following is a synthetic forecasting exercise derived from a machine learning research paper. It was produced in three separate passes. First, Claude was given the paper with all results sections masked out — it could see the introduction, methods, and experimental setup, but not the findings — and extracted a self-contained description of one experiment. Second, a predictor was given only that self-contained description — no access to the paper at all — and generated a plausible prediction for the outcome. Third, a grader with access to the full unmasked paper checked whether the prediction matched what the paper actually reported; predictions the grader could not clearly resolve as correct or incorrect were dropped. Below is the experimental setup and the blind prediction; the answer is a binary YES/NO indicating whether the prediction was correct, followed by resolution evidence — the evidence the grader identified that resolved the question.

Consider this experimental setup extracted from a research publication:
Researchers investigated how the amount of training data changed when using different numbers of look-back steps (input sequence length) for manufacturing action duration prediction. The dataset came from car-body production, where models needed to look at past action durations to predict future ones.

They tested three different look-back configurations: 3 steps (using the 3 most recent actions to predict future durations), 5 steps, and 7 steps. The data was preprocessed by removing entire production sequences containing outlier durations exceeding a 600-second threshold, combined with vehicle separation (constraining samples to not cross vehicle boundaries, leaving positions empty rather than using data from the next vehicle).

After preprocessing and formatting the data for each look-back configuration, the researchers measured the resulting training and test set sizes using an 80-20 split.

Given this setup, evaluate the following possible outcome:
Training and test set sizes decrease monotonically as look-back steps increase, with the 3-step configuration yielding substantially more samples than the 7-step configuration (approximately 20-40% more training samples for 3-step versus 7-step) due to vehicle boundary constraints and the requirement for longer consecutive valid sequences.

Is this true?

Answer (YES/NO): NO